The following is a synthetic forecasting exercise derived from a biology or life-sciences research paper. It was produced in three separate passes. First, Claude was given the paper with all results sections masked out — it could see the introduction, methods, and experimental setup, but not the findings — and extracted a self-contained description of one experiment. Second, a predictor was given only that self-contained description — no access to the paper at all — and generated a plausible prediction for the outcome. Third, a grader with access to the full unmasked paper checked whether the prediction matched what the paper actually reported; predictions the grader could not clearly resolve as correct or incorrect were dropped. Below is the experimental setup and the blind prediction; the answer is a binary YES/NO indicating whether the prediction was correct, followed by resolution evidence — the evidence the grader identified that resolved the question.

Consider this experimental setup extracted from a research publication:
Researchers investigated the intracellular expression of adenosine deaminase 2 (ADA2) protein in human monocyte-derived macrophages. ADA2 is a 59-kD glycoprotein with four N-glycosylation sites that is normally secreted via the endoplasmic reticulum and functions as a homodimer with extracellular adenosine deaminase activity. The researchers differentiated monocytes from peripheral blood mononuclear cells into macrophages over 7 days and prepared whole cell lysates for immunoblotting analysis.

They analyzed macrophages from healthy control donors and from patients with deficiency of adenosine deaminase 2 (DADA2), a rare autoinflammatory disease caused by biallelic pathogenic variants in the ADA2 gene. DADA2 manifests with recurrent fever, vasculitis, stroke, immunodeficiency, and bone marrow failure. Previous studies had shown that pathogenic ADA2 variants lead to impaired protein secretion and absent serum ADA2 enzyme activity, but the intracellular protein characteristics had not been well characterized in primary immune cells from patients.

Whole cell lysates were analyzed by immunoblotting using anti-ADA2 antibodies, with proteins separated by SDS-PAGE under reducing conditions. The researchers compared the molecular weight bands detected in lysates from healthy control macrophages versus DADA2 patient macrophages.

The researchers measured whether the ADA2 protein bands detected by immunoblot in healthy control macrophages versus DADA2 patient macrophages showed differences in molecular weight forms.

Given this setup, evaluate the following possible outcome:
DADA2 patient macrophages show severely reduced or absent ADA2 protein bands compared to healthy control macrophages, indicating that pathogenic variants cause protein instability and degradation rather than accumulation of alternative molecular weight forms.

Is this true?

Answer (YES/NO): NO